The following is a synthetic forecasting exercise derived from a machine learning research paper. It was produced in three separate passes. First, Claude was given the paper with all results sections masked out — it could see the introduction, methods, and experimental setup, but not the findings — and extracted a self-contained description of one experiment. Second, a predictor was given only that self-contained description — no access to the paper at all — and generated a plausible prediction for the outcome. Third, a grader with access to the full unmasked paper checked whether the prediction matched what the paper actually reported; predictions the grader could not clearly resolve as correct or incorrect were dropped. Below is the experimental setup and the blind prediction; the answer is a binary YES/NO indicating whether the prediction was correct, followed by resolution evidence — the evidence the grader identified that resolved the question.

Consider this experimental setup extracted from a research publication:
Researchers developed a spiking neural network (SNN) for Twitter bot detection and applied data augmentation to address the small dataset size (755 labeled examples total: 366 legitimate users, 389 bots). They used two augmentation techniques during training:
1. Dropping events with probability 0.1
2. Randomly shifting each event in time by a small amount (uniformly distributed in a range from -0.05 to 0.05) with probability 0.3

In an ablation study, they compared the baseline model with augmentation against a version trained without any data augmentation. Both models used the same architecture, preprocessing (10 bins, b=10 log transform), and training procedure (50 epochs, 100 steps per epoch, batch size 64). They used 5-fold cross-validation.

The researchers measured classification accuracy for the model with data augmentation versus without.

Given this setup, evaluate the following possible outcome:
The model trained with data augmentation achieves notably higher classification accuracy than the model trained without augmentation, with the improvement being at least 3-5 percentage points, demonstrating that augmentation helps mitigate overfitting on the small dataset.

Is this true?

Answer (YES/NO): YES